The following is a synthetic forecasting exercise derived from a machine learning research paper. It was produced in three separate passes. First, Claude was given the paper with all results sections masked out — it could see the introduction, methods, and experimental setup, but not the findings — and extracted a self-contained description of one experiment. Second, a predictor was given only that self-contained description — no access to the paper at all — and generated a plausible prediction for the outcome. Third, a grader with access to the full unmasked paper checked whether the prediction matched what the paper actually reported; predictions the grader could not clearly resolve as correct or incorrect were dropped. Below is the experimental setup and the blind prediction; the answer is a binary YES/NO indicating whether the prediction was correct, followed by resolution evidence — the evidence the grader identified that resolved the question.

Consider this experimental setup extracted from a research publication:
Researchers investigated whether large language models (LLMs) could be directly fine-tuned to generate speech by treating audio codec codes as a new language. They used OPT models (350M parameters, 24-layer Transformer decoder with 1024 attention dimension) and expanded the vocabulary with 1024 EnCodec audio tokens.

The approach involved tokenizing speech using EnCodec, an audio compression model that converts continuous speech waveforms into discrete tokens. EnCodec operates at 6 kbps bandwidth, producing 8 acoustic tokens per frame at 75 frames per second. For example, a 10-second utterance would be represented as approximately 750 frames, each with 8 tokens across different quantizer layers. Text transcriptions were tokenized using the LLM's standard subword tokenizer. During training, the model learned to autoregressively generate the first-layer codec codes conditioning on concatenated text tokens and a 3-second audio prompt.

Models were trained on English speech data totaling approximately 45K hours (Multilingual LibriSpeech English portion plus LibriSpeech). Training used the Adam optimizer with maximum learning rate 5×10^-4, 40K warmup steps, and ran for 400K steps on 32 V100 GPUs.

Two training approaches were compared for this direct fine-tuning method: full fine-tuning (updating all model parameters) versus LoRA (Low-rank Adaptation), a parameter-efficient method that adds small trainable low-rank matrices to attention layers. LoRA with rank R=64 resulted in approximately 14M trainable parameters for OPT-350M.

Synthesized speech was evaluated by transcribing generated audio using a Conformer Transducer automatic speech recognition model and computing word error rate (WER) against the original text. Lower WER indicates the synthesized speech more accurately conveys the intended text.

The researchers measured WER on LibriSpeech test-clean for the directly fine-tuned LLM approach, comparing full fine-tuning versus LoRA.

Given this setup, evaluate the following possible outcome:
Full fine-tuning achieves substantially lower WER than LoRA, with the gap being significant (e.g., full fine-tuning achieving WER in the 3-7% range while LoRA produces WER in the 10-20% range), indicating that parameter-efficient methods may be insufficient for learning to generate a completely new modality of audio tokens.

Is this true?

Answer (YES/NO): YES